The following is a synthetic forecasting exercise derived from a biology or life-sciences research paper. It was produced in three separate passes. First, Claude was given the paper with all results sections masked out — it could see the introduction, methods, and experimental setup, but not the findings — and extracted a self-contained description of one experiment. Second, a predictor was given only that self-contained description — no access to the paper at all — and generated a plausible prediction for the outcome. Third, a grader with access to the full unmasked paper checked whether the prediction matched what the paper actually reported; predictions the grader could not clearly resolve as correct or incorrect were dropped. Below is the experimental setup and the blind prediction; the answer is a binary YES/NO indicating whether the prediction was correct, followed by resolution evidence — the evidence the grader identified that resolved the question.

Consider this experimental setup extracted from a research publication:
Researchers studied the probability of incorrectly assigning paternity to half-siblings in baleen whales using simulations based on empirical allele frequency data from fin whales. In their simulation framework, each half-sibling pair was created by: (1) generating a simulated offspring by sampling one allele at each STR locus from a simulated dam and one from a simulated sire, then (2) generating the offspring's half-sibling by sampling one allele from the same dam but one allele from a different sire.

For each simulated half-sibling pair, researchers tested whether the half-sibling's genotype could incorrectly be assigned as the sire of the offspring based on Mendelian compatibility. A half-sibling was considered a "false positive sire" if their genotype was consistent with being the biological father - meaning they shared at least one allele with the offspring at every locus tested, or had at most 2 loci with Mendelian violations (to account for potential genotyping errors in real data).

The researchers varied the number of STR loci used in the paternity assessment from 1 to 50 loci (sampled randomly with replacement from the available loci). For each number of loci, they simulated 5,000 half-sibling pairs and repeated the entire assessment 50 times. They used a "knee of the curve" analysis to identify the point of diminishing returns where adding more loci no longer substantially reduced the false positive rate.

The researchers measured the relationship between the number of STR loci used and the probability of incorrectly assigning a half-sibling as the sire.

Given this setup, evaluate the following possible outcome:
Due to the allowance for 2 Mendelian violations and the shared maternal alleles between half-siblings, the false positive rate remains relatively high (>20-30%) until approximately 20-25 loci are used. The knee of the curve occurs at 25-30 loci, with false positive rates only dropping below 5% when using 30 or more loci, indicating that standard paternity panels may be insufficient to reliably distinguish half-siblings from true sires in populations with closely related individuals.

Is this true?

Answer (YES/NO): NO